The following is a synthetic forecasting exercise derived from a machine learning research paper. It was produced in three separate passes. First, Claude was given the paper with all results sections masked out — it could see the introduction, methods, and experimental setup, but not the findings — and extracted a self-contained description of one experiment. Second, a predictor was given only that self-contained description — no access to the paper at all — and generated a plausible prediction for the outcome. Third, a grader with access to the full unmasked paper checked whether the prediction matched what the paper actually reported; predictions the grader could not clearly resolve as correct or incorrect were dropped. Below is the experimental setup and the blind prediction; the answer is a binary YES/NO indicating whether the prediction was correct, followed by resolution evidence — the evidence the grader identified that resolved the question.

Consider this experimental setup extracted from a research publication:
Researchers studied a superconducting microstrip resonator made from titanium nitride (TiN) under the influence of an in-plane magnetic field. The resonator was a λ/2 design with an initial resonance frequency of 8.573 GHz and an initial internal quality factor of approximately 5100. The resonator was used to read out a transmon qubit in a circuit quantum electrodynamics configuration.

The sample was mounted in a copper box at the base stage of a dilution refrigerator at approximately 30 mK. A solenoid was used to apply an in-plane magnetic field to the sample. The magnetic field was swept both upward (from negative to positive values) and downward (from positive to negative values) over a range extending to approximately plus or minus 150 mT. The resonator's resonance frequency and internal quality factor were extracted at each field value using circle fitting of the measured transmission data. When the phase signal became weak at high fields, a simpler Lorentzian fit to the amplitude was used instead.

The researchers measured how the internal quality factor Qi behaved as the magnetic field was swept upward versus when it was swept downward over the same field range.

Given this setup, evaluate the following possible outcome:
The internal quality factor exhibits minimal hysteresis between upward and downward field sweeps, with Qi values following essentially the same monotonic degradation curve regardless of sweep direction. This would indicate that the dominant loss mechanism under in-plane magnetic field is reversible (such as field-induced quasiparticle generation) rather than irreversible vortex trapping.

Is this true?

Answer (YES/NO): NO